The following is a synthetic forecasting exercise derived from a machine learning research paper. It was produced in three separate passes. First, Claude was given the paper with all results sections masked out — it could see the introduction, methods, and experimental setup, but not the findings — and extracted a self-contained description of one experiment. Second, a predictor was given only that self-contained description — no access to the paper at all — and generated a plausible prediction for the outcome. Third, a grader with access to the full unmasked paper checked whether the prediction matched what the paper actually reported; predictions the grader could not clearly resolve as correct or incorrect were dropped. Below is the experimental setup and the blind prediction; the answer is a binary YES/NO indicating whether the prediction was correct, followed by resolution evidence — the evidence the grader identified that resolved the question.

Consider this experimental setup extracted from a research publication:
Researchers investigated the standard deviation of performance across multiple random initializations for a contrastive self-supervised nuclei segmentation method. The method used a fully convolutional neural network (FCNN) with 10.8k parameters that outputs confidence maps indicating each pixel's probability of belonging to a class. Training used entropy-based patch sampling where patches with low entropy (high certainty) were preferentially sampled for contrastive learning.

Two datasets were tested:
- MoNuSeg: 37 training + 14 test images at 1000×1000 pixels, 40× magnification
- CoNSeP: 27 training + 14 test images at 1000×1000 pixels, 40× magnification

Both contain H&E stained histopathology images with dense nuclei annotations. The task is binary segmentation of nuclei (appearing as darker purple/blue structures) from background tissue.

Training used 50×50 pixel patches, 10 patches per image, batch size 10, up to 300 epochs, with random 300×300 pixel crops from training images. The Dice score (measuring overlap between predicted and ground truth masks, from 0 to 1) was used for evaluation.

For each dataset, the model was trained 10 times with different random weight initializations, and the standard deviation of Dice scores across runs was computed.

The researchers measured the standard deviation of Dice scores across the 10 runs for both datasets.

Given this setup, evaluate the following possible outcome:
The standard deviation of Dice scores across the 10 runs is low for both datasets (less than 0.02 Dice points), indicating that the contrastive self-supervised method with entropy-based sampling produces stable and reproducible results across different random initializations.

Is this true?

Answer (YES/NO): NO